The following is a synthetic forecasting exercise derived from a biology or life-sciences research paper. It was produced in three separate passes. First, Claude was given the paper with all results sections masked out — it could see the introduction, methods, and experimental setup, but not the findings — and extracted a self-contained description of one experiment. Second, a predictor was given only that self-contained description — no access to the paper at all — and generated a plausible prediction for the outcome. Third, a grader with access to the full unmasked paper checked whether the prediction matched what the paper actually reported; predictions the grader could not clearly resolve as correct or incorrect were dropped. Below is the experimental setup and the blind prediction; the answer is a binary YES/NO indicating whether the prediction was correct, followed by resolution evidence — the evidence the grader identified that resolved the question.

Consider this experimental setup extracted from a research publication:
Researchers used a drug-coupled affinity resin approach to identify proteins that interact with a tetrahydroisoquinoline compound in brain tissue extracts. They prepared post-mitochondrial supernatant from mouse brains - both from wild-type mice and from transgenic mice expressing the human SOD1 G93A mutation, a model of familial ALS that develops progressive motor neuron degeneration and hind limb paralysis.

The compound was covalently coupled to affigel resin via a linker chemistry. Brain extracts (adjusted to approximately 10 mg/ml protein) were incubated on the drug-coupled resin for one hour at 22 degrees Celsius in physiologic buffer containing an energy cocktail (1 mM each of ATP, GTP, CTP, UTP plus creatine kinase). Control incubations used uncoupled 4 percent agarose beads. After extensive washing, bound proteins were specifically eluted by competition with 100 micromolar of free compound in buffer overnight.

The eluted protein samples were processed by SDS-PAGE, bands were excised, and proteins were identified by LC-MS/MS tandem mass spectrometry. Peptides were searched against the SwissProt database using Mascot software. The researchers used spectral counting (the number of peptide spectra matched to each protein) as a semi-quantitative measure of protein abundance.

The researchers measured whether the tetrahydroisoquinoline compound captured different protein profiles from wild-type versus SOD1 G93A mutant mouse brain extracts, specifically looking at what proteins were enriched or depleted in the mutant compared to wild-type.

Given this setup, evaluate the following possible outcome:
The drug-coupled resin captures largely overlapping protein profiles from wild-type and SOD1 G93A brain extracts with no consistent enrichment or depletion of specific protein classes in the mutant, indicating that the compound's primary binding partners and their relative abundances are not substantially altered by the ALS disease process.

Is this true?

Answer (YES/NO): NO